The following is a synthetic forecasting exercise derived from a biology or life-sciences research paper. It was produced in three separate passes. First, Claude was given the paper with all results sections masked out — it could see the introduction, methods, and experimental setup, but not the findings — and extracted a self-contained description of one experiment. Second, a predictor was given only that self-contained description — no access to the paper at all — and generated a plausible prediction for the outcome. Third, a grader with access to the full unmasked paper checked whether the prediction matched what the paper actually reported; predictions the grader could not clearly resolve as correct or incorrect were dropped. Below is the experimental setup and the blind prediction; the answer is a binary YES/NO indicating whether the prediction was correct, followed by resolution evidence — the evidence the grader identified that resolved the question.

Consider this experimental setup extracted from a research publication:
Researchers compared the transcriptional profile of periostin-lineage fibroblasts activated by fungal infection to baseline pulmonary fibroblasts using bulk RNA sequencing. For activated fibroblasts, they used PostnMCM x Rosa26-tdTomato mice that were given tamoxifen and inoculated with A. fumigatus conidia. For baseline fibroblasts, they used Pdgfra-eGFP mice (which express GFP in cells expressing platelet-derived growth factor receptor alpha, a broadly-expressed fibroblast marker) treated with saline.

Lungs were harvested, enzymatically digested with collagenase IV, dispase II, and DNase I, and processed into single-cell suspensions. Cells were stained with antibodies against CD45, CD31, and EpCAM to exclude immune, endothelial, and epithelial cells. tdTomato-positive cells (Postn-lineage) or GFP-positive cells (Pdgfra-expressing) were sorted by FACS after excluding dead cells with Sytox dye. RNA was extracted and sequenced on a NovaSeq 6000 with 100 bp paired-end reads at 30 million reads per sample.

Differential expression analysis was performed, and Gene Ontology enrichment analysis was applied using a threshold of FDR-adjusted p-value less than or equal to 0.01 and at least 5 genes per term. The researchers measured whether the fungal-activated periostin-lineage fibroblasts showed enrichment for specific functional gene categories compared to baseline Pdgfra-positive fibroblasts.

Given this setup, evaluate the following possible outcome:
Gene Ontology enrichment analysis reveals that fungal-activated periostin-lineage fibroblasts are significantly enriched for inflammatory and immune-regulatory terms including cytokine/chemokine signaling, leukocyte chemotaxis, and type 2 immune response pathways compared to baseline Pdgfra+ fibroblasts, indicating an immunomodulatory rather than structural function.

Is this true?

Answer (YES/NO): NO